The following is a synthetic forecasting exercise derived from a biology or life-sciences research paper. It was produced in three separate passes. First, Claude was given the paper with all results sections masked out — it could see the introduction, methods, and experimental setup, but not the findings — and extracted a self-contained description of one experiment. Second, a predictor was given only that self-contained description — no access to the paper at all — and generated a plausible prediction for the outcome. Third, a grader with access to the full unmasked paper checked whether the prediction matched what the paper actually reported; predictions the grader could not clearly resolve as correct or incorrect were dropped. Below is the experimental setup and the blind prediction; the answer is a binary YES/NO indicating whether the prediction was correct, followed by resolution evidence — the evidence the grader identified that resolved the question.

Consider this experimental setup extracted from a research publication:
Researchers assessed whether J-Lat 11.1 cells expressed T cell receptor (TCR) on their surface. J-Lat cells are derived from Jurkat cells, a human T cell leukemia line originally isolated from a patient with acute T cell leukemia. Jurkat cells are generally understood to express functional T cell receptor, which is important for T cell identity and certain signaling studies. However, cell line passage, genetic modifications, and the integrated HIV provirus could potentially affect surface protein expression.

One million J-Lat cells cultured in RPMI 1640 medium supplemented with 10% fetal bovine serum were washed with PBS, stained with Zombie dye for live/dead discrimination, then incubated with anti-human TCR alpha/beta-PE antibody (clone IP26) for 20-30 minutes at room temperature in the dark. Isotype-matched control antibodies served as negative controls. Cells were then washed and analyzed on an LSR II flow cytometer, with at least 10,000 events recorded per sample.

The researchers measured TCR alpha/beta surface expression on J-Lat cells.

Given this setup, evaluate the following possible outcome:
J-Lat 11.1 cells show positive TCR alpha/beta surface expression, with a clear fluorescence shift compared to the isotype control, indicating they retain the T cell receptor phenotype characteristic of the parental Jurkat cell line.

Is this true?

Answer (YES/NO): NO